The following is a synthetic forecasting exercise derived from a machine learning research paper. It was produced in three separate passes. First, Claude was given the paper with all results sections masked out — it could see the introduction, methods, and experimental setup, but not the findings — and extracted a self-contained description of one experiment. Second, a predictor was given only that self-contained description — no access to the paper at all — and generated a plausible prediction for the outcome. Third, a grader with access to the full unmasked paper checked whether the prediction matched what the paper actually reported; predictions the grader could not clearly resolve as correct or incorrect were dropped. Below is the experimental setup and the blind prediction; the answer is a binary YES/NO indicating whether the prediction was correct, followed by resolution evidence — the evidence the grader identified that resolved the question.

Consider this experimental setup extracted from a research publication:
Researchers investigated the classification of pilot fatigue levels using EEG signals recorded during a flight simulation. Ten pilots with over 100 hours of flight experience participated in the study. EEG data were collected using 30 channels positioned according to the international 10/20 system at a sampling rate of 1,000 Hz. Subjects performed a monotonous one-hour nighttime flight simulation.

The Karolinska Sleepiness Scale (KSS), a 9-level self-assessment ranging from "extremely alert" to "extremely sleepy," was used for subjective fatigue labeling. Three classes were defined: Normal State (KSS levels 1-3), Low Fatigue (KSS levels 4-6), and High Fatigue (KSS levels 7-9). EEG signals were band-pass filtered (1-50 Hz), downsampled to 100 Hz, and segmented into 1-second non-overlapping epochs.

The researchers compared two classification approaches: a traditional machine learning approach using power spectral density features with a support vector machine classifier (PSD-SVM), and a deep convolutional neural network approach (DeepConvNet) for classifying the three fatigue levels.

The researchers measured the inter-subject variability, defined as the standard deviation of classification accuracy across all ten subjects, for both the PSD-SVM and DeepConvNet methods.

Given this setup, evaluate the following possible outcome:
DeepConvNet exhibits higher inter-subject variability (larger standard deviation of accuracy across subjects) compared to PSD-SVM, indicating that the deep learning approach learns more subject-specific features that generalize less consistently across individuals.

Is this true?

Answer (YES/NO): NO